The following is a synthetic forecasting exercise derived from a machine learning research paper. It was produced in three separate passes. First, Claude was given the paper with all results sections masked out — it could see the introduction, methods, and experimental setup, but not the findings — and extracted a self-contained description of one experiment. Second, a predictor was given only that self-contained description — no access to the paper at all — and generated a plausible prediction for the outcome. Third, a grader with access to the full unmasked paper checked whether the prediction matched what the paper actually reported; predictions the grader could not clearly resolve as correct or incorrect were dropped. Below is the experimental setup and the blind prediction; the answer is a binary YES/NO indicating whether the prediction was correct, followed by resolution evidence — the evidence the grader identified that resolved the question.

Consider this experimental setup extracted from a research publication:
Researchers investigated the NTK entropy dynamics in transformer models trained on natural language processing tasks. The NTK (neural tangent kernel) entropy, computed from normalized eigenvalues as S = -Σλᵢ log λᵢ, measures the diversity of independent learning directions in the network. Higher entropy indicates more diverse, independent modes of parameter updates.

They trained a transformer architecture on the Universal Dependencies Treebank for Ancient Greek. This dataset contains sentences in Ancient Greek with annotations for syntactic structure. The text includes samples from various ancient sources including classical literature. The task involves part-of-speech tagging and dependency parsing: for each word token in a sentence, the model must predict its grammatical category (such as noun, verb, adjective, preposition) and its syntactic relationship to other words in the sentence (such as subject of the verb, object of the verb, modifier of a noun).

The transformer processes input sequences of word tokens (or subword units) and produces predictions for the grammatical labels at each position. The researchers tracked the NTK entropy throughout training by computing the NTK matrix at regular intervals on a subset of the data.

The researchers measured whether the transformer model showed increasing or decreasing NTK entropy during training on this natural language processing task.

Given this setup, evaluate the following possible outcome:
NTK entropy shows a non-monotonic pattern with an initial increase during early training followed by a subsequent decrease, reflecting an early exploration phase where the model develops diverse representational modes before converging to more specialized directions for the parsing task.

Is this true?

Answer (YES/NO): NO